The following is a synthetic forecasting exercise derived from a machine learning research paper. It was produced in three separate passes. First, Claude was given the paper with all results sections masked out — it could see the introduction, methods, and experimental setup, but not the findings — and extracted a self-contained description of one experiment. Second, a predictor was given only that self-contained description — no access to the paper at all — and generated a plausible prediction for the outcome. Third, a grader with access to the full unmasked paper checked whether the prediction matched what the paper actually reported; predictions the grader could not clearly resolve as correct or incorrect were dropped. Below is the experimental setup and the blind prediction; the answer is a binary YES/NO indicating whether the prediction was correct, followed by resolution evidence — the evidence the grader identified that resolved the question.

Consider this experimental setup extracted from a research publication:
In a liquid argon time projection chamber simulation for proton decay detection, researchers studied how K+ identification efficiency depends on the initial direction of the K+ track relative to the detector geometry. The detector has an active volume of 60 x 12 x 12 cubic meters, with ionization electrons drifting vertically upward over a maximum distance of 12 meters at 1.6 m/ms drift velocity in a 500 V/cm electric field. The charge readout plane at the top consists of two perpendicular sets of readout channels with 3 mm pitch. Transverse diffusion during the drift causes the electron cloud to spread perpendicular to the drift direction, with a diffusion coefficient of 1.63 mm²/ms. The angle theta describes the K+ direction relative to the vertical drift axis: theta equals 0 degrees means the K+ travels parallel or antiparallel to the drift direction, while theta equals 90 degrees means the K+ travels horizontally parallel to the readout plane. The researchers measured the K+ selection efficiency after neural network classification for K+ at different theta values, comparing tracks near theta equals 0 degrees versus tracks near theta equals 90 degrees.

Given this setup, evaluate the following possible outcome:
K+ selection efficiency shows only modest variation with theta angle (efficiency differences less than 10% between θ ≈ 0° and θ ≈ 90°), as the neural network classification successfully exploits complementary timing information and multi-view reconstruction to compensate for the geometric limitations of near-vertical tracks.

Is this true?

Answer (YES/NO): NO